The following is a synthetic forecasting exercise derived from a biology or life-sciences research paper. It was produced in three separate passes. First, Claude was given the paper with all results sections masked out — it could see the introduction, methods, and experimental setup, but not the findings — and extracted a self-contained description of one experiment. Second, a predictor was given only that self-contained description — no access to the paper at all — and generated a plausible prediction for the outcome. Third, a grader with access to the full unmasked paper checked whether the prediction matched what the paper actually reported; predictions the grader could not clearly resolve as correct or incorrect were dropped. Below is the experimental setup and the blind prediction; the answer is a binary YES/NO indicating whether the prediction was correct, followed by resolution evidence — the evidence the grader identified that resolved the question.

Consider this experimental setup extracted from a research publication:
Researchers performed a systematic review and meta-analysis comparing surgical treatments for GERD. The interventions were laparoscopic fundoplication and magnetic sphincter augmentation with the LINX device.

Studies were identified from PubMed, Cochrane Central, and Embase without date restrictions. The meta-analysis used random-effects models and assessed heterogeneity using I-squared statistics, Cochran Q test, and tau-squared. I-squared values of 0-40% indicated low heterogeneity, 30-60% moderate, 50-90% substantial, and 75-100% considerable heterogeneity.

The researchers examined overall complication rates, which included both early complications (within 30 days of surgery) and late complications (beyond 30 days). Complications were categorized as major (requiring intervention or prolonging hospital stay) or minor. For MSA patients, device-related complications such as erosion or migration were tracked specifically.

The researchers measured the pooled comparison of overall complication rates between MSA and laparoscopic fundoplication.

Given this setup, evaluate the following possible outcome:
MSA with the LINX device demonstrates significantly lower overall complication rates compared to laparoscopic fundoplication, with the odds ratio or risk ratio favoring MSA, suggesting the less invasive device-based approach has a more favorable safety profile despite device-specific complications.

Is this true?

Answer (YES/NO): NO